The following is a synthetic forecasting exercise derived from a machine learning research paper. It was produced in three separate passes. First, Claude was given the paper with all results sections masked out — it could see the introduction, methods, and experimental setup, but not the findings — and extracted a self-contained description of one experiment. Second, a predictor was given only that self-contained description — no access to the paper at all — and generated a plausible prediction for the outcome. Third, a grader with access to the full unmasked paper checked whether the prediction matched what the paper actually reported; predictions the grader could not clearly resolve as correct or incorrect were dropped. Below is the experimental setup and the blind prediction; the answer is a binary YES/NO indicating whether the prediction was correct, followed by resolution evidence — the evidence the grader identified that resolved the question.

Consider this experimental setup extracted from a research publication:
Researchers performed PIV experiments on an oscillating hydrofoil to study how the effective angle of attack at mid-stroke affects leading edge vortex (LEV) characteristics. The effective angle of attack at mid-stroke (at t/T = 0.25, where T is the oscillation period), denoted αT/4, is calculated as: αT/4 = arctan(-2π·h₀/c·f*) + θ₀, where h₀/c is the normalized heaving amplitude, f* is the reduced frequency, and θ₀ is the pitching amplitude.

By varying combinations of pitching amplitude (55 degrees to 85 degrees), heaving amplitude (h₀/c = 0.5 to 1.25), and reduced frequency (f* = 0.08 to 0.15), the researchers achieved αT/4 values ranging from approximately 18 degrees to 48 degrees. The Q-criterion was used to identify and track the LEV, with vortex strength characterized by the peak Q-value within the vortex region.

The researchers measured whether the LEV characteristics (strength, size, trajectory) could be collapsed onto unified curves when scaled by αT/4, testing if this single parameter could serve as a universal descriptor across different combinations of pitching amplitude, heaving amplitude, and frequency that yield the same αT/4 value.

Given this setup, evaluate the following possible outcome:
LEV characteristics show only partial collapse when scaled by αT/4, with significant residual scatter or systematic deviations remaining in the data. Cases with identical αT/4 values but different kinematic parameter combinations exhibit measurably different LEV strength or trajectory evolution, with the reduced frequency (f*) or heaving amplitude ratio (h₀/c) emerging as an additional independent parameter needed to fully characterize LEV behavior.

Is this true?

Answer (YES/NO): NO